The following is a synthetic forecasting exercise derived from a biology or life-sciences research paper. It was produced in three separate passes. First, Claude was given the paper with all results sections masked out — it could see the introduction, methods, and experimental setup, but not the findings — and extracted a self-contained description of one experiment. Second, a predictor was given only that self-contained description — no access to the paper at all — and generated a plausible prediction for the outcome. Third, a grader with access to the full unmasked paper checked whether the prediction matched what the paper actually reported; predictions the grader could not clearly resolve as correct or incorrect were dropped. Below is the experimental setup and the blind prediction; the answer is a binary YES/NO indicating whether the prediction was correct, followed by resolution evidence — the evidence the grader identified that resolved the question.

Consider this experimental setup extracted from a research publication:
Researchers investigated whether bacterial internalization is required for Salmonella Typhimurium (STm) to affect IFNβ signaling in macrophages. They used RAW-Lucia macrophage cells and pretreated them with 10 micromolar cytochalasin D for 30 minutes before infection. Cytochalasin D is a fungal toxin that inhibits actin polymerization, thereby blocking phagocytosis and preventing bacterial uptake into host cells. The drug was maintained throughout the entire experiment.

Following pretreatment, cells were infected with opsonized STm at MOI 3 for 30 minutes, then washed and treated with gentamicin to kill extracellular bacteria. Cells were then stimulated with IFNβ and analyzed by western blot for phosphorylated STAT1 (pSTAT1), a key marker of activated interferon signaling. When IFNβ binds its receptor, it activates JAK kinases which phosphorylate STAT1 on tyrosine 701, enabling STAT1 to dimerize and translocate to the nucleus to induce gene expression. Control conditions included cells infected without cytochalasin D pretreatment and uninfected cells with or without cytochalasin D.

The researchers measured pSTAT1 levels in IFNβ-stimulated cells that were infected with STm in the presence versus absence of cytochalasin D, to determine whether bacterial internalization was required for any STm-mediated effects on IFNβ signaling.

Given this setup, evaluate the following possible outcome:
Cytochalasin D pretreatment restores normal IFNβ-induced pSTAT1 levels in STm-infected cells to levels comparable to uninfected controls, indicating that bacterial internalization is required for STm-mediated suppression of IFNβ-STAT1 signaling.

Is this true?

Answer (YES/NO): NO